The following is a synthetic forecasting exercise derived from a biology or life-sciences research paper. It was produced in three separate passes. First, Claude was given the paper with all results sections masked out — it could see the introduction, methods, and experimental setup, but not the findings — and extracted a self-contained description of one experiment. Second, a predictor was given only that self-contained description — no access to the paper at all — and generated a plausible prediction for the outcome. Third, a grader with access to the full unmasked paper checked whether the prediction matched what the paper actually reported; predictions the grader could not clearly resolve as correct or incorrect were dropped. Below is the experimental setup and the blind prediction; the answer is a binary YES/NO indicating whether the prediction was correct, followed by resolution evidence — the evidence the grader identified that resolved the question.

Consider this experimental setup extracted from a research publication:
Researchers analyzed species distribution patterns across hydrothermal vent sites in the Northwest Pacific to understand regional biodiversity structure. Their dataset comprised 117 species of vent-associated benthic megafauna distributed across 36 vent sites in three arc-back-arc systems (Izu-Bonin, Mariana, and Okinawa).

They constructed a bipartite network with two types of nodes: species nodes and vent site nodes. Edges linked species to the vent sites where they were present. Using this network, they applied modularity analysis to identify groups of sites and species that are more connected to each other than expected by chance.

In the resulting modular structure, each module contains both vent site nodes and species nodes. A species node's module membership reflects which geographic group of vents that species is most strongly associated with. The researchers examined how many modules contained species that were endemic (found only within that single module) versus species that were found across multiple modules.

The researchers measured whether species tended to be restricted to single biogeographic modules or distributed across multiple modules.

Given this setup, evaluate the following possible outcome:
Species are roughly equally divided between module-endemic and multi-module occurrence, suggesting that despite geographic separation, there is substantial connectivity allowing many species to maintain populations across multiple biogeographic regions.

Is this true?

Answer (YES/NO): NO